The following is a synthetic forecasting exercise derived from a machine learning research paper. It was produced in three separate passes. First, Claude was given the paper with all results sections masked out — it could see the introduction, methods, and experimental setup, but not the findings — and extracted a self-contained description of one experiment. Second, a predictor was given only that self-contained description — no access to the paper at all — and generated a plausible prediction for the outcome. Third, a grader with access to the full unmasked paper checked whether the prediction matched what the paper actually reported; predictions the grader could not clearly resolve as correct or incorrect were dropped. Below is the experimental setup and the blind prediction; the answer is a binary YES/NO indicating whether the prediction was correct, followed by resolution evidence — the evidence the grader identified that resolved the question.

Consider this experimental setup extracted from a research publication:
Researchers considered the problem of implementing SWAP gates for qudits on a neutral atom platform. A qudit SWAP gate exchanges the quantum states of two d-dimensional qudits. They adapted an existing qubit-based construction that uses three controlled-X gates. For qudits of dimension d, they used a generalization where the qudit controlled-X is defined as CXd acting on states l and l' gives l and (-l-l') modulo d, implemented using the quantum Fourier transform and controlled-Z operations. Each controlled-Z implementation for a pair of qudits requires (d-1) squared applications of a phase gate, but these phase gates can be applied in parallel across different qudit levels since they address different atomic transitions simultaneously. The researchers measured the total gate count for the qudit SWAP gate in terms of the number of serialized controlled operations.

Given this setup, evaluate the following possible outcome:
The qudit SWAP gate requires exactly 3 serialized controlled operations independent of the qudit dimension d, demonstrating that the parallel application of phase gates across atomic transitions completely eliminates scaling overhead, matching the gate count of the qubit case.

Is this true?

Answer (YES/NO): NO